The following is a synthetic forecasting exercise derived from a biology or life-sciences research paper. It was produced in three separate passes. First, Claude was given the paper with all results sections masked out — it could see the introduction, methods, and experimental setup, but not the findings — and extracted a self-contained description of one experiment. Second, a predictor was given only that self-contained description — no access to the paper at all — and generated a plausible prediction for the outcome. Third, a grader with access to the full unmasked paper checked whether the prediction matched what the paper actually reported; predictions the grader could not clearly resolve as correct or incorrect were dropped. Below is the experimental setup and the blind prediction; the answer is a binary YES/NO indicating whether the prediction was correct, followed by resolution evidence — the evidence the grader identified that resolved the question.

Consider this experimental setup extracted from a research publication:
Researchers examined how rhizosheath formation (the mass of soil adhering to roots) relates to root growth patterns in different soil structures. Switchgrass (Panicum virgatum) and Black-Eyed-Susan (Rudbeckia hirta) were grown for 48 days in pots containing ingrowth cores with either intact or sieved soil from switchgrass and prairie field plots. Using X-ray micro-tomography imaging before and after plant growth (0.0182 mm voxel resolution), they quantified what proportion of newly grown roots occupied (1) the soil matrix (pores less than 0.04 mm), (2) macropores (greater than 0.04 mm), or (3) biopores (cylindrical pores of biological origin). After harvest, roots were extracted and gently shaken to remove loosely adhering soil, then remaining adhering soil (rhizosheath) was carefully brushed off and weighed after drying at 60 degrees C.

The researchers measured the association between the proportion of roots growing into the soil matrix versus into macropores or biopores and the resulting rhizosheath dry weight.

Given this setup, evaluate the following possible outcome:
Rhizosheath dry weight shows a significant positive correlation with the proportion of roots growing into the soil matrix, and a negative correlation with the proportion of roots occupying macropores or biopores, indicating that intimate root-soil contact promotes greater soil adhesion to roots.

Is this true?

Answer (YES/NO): NO